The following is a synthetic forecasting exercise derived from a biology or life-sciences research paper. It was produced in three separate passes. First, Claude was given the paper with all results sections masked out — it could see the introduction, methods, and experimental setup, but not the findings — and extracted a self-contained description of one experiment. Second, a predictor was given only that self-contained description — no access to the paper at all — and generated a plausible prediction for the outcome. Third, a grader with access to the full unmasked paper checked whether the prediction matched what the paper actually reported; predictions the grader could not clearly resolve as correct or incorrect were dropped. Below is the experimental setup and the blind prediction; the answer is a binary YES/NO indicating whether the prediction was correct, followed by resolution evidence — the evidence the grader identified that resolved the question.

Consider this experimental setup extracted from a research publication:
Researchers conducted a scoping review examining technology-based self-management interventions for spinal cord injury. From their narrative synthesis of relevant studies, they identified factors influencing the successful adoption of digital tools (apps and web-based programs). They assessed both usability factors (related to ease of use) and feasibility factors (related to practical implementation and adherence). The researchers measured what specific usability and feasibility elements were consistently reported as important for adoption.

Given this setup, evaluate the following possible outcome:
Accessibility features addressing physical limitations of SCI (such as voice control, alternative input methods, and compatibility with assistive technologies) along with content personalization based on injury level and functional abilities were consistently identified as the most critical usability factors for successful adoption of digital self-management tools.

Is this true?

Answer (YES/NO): NO